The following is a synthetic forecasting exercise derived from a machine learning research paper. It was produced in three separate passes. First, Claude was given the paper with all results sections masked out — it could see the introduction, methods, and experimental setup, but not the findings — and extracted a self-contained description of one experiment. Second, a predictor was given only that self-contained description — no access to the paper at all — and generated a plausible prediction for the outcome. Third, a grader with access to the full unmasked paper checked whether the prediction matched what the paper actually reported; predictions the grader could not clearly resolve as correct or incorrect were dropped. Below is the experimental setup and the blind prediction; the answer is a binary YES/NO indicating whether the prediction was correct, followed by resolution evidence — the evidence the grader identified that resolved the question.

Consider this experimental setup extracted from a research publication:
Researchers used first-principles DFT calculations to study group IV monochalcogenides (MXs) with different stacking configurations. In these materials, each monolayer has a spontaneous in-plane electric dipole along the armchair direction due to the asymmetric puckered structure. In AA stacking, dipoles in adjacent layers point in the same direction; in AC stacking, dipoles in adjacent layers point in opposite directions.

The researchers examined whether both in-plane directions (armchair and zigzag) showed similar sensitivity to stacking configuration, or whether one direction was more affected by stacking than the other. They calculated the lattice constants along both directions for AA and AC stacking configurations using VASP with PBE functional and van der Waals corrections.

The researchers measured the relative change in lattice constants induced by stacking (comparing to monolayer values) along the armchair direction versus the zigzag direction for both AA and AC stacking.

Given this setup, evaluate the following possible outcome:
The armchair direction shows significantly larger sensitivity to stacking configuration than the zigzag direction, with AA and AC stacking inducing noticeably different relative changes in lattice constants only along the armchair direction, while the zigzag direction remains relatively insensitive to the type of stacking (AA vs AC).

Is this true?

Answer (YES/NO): YES